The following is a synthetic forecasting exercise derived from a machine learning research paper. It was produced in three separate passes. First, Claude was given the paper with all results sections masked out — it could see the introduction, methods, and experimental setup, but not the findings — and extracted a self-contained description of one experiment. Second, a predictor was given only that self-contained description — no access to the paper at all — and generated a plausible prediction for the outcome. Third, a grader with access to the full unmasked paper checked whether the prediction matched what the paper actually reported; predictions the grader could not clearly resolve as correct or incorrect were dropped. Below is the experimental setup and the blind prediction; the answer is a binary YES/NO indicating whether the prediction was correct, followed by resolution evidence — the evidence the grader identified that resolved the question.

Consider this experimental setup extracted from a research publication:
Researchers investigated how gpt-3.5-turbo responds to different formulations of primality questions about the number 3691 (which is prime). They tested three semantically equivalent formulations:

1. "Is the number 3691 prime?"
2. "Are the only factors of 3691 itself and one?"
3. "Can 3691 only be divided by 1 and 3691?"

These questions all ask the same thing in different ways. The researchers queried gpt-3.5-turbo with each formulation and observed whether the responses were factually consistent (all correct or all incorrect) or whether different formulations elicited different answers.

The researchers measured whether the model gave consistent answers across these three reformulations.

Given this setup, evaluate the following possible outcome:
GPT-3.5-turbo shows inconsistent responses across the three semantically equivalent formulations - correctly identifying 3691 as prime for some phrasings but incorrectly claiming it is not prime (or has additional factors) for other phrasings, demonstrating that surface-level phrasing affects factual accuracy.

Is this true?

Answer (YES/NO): NO